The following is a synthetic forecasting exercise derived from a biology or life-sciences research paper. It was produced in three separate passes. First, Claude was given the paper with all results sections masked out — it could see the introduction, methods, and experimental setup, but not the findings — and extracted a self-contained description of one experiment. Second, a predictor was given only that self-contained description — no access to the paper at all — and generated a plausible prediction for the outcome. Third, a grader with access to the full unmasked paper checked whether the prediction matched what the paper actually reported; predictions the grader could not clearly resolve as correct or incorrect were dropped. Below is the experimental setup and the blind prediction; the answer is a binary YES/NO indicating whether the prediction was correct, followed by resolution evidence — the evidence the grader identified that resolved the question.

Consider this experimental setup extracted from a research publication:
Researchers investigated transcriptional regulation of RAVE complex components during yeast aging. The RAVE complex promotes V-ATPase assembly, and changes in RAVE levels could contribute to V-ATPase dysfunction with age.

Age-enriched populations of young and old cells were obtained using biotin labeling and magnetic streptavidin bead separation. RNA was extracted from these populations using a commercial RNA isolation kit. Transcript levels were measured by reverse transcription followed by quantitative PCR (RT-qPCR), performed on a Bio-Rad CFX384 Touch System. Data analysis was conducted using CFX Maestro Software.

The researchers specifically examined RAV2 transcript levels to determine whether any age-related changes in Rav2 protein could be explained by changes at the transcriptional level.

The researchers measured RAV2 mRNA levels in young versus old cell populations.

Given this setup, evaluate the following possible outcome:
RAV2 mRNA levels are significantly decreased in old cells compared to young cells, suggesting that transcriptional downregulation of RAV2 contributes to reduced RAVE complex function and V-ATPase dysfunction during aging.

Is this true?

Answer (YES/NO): NO